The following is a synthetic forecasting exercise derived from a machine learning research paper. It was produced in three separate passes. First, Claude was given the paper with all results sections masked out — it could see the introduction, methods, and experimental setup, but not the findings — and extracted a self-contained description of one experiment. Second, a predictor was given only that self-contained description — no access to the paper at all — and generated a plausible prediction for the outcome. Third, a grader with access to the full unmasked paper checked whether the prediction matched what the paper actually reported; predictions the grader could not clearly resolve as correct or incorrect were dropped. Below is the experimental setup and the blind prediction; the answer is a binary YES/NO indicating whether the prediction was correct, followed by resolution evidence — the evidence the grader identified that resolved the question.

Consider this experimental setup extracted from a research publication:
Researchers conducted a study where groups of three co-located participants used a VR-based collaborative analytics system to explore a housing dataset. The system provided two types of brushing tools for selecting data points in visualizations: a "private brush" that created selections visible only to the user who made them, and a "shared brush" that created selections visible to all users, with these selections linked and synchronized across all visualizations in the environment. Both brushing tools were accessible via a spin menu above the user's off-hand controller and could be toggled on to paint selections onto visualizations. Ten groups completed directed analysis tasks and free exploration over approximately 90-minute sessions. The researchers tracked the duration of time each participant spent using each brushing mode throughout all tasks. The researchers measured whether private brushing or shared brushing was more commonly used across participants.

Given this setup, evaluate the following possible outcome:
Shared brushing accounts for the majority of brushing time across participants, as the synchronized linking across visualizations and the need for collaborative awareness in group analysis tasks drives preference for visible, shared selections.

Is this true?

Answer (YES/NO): YES